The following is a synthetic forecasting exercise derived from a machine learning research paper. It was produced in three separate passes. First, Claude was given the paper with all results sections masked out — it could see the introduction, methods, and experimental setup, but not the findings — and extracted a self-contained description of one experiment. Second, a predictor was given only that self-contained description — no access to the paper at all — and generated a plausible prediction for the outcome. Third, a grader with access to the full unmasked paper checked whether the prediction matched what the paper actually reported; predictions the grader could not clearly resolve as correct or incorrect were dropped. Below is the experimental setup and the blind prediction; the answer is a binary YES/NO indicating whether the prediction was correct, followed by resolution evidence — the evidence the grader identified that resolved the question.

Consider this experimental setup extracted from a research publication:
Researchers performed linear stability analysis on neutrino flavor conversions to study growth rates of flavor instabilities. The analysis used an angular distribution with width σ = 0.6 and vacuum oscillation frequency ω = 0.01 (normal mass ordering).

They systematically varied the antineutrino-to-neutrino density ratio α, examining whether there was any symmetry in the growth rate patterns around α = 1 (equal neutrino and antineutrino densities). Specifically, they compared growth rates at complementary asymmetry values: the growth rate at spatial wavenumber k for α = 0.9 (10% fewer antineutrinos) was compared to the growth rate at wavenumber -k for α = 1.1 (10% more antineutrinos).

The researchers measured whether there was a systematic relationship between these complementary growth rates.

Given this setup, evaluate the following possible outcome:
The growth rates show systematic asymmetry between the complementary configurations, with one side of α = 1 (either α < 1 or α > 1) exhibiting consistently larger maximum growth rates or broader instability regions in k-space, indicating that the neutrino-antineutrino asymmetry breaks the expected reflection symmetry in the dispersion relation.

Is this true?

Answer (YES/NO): NO